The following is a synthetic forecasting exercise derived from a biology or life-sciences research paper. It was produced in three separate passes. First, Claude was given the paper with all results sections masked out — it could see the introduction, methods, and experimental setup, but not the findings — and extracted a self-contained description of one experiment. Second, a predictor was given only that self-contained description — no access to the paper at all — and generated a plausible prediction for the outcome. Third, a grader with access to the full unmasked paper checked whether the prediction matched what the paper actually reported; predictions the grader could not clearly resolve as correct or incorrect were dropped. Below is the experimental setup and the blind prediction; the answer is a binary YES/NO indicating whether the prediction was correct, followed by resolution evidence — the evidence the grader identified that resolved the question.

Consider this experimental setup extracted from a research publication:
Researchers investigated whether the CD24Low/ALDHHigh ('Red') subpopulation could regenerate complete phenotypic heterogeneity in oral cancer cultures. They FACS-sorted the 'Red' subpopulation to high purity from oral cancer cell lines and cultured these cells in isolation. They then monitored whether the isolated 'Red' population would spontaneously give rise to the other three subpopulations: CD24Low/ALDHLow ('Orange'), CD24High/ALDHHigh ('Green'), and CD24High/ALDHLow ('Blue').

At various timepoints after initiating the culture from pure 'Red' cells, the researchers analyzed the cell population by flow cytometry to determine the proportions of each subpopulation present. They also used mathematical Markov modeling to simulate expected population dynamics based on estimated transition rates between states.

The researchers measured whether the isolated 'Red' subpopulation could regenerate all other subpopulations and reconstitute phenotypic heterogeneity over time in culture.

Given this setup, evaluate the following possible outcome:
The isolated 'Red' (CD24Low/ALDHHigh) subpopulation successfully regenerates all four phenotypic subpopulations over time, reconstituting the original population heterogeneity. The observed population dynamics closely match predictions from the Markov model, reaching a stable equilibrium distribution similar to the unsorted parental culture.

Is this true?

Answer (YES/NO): YES